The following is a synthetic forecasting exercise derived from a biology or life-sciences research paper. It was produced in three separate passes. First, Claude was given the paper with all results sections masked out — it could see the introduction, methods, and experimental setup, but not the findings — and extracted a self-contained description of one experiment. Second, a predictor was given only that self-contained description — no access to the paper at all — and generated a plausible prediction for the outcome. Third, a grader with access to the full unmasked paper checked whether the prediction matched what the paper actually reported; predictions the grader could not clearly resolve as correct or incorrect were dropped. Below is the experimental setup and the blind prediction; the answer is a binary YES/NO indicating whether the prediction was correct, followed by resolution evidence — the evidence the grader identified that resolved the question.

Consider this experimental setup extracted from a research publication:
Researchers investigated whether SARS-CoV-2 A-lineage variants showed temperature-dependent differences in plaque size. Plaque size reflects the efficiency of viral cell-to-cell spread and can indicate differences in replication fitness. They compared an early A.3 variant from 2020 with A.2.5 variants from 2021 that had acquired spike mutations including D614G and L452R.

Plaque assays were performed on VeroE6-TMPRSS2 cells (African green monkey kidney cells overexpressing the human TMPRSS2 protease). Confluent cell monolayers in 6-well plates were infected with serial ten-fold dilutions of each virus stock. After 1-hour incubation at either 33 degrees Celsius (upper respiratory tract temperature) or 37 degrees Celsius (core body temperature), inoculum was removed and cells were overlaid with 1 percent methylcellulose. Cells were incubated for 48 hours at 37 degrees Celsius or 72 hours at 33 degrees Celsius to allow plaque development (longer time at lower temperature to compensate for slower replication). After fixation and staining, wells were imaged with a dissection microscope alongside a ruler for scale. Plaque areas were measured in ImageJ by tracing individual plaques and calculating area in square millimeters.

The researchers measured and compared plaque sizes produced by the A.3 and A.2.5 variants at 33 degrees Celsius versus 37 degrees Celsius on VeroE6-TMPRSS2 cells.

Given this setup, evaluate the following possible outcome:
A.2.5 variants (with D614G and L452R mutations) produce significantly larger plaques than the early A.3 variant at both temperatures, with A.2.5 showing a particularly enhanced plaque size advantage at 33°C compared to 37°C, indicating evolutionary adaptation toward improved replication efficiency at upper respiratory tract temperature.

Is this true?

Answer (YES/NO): NO